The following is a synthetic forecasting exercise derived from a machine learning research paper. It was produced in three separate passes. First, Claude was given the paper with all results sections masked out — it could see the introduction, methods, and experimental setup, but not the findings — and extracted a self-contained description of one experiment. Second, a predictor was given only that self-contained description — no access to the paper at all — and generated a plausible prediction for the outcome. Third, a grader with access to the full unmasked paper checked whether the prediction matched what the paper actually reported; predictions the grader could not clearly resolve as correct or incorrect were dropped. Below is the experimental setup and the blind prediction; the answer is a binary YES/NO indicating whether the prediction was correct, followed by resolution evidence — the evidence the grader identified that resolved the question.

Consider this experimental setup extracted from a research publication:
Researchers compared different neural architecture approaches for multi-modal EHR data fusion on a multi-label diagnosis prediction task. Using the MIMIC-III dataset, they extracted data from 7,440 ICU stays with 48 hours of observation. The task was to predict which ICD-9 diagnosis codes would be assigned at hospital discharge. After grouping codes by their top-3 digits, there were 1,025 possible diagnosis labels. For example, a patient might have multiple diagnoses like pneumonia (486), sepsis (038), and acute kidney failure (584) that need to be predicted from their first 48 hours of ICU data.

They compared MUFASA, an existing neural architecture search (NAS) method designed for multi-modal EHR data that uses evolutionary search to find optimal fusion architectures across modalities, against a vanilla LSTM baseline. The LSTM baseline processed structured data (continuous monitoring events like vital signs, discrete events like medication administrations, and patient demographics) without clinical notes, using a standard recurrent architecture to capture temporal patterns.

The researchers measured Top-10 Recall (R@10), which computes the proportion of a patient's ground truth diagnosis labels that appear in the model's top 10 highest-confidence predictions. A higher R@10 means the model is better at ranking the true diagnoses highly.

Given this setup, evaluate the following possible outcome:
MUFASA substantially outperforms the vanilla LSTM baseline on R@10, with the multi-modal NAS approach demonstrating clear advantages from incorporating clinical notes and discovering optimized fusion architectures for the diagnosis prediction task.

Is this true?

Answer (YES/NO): NO